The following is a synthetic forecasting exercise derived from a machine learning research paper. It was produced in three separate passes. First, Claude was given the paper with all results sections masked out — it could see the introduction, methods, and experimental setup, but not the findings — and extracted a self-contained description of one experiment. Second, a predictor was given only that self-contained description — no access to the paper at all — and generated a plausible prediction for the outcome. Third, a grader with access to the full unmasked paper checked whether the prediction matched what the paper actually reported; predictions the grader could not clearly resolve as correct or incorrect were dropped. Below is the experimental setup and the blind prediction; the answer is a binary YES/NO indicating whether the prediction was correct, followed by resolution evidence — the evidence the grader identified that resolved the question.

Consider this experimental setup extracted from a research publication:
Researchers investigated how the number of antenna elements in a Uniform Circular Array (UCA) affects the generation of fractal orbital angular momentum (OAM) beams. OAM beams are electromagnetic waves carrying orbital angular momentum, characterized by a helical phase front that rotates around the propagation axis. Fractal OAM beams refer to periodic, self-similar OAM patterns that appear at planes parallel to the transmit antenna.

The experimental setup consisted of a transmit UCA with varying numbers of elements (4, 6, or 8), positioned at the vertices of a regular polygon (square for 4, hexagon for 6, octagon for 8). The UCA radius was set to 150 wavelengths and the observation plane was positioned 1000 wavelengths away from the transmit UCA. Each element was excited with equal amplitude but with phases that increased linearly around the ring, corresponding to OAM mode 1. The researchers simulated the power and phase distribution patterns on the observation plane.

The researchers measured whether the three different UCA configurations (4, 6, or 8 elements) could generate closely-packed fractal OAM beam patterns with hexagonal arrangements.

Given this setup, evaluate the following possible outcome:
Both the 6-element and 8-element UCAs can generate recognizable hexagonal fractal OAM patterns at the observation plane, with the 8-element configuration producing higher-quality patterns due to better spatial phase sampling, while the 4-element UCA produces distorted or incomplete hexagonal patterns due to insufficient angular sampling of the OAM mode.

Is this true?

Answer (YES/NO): NO